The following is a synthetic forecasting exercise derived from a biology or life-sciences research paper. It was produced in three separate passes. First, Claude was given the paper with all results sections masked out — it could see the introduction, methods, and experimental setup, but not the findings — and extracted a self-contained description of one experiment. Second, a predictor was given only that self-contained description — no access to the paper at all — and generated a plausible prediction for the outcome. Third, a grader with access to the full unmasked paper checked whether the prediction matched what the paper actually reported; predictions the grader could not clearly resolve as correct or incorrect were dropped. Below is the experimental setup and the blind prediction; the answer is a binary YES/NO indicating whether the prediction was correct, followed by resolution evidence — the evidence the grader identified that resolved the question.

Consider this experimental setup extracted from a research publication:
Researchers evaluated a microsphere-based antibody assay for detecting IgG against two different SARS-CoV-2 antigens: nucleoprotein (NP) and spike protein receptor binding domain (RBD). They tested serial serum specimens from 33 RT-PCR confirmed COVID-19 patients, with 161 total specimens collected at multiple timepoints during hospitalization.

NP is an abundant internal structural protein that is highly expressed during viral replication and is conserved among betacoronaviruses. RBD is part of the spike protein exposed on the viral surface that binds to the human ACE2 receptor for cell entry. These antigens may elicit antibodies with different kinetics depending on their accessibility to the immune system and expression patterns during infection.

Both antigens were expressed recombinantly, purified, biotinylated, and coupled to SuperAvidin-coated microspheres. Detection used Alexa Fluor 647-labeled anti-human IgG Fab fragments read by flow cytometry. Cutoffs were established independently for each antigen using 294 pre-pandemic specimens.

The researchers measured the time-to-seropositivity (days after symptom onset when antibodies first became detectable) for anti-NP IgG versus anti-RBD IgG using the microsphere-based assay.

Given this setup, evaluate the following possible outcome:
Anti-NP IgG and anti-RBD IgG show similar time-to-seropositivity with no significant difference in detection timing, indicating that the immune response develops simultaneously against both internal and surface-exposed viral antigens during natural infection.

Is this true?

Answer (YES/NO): NO